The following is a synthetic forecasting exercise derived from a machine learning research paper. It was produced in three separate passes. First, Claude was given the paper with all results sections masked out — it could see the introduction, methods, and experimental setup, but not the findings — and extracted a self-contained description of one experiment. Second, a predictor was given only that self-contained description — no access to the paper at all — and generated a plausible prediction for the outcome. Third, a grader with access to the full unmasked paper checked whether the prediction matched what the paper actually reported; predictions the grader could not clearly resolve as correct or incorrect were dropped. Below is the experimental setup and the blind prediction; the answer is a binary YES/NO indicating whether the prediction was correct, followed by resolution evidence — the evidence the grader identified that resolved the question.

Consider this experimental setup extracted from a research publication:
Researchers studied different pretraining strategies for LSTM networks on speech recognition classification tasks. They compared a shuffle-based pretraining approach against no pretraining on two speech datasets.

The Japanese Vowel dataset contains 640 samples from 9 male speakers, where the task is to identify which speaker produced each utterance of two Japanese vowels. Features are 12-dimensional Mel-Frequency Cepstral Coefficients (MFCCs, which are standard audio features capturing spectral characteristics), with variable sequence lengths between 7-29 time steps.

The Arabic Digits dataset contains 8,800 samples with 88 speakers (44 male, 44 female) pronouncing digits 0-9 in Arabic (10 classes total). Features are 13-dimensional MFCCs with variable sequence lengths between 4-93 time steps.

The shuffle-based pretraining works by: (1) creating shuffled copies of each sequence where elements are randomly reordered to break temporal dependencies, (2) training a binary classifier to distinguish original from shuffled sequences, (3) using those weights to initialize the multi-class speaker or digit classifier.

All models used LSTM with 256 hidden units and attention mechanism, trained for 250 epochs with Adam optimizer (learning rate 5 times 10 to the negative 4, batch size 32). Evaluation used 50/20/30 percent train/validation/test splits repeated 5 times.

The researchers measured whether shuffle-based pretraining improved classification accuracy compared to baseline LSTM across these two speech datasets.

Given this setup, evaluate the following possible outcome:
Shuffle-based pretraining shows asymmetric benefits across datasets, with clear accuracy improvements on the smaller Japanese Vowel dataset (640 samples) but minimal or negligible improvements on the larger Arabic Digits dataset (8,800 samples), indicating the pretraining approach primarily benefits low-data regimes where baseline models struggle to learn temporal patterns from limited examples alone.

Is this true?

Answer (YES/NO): NO